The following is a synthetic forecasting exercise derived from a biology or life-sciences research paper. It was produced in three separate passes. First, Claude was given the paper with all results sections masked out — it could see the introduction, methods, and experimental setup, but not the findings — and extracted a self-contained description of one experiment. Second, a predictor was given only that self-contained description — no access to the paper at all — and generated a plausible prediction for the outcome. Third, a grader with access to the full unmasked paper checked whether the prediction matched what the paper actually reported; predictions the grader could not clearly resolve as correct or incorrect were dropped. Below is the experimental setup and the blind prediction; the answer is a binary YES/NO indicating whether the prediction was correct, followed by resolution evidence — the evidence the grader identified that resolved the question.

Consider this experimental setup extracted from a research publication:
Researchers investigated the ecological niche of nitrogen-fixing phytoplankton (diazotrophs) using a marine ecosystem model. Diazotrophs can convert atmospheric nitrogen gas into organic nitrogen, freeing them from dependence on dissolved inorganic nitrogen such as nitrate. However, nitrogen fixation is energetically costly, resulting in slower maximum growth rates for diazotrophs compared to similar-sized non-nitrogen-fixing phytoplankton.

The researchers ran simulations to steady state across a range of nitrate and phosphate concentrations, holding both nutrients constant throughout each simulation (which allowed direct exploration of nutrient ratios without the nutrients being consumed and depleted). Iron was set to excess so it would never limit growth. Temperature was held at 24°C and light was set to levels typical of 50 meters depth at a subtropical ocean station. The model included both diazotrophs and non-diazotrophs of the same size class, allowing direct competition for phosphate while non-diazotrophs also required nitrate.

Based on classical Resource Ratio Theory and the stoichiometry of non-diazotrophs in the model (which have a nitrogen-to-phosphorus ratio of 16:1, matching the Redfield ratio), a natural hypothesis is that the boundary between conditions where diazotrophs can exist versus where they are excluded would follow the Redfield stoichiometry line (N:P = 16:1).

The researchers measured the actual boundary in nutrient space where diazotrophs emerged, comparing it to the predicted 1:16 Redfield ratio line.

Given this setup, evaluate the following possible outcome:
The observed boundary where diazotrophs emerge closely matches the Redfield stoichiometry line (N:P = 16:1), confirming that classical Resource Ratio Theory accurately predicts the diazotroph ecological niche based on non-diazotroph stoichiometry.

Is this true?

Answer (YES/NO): NO